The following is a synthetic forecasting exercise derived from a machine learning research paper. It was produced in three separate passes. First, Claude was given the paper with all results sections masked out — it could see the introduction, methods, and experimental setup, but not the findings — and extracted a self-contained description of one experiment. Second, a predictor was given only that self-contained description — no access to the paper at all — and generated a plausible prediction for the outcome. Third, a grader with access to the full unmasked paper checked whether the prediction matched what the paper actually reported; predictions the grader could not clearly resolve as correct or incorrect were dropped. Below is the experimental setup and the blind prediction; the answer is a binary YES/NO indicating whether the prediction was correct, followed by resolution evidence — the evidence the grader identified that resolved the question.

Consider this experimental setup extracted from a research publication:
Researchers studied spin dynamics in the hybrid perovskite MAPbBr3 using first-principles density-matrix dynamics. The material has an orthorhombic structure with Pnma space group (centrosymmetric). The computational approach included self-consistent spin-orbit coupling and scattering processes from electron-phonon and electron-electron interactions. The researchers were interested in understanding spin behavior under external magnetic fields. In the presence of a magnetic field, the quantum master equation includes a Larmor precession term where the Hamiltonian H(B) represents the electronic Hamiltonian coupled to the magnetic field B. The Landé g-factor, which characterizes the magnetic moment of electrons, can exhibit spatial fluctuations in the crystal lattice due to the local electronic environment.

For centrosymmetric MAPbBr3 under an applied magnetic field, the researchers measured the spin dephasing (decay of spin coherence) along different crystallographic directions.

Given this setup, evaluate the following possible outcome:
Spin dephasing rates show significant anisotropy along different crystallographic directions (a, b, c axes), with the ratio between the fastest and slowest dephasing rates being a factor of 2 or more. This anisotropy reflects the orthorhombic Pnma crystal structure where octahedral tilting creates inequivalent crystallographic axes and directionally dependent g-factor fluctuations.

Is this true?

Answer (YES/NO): NO